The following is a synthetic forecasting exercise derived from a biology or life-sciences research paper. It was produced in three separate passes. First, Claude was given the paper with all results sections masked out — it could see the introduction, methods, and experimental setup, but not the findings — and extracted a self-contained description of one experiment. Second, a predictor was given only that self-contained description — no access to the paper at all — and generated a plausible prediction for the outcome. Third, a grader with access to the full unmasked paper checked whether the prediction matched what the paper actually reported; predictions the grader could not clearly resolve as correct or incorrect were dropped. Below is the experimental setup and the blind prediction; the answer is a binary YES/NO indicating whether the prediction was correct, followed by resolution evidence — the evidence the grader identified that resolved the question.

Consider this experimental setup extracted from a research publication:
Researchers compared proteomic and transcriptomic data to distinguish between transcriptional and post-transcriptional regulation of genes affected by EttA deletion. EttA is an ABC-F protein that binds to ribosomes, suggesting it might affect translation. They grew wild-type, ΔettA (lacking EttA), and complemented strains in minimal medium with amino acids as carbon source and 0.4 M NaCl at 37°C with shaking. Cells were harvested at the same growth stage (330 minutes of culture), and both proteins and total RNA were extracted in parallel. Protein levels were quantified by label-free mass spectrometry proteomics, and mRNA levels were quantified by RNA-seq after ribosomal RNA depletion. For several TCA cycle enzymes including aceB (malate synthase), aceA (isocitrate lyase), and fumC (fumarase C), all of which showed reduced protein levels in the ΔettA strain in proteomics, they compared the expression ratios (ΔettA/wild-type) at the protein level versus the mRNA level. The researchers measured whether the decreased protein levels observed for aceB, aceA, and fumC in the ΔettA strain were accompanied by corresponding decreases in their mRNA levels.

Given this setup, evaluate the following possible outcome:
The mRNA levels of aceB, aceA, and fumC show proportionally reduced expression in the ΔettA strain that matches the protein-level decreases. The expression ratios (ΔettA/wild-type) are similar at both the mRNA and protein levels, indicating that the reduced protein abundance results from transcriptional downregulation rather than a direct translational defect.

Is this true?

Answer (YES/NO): NO